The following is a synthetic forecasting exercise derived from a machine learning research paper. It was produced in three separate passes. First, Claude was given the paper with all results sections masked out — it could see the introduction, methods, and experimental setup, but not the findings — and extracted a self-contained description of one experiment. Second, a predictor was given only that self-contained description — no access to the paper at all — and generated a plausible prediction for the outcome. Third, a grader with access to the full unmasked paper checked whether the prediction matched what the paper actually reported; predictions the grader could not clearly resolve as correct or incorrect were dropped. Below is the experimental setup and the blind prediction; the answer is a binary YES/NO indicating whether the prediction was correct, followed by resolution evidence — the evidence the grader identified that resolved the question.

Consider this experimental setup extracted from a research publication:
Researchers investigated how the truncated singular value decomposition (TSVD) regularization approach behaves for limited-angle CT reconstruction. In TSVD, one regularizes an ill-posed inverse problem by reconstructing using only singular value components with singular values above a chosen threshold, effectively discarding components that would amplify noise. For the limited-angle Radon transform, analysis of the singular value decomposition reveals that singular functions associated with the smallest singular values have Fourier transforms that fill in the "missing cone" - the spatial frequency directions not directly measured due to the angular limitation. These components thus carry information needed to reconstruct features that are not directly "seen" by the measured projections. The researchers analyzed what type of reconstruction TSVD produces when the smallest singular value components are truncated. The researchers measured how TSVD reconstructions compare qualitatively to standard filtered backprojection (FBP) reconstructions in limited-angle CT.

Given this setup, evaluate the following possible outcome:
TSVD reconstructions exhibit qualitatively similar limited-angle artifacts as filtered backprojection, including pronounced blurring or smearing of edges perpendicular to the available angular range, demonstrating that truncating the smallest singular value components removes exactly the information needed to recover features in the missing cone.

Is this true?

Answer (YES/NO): YES